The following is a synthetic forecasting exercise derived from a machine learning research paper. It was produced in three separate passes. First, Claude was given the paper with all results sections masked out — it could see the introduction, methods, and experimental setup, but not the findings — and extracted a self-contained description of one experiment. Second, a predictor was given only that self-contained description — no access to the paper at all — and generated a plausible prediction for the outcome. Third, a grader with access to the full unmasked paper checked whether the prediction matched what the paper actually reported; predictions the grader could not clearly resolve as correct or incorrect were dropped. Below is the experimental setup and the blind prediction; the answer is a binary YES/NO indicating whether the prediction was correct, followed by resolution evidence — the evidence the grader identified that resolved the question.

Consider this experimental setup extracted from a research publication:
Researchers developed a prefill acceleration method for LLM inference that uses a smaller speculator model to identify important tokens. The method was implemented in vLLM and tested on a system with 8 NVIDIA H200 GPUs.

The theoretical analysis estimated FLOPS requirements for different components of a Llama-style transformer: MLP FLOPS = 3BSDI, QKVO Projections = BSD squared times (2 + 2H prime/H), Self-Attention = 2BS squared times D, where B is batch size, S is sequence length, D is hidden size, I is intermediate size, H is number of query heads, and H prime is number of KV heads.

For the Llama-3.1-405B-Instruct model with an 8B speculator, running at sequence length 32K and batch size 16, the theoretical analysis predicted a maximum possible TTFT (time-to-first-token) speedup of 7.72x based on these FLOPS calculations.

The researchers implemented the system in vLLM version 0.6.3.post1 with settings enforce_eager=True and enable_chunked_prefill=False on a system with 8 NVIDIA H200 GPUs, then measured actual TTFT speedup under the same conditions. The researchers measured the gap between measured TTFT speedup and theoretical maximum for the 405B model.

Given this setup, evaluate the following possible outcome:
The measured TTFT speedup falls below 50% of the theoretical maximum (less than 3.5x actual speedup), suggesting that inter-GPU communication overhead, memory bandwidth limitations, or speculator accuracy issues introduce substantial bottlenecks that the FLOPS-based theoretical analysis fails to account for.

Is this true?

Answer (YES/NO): NO